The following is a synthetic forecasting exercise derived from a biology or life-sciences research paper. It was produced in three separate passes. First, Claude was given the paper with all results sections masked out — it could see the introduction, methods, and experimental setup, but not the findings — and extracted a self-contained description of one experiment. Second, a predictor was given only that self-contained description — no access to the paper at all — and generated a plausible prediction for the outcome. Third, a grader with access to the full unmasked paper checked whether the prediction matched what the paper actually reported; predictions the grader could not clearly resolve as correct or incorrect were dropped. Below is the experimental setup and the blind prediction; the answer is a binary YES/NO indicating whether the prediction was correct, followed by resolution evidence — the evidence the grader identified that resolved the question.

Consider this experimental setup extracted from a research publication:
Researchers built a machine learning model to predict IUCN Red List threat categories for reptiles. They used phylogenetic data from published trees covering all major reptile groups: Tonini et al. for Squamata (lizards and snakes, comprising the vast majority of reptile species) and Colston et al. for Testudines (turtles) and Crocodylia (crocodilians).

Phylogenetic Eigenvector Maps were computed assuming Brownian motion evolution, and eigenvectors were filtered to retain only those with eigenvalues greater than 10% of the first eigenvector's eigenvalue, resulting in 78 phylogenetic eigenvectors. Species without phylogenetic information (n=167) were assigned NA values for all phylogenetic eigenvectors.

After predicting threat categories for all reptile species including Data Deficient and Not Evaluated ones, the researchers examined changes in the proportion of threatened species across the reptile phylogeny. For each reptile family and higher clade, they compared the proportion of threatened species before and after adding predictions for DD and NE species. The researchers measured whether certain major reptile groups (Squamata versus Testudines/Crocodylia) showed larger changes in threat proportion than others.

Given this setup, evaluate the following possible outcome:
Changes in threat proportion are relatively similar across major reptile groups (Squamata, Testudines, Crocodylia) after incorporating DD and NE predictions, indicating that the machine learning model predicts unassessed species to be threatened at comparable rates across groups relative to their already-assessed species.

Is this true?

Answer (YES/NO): NO